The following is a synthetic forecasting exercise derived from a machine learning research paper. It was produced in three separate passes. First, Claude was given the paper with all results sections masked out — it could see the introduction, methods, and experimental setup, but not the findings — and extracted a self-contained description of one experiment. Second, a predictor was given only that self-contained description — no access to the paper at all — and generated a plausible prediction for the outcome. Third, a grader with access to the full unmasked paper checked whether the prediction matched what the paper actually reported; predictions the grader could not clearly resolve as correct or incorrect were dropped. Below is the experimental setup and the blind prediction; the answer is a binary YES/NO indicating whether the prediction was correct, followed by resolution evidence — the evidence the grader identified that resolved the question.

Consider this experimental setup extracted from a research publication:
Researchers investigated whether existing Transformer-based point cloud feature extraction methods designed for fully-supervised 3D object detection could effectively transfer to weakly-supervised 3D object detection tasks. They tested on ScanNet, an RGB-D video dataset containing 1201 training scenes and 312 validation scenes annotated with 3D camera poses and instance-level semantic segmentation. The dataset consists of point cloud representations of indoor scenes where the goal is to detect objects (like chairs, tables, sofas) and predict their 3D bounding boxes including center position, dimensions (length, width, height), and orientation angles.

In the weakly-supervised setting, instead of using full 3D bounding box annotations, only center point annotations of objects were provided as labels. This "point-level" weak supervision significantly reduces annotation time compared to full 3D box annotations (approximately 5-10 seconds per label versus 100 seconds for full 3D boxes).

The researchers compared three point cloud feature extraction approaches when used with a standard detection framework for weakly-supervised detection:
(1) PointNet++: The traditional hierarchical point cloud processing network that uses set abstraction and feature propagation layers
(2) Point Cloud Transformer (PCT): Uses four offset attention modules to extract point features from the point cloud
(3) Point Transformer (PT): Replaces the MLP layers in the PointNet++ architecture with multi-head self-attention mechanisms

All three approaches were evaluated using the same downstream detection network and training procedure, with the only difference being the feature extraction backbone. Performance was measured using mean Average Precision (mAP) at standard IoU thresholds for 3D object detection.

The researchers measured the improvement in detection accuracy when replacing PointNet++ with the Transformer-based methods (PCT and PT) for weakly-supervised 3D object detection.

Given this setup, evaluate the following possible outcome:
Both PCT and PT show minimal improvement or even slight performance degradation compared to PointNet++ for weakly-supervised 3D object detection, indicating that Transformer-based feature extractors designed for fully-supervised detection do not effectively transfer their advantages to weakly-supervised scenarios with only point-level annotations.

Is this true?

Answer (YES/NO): YES